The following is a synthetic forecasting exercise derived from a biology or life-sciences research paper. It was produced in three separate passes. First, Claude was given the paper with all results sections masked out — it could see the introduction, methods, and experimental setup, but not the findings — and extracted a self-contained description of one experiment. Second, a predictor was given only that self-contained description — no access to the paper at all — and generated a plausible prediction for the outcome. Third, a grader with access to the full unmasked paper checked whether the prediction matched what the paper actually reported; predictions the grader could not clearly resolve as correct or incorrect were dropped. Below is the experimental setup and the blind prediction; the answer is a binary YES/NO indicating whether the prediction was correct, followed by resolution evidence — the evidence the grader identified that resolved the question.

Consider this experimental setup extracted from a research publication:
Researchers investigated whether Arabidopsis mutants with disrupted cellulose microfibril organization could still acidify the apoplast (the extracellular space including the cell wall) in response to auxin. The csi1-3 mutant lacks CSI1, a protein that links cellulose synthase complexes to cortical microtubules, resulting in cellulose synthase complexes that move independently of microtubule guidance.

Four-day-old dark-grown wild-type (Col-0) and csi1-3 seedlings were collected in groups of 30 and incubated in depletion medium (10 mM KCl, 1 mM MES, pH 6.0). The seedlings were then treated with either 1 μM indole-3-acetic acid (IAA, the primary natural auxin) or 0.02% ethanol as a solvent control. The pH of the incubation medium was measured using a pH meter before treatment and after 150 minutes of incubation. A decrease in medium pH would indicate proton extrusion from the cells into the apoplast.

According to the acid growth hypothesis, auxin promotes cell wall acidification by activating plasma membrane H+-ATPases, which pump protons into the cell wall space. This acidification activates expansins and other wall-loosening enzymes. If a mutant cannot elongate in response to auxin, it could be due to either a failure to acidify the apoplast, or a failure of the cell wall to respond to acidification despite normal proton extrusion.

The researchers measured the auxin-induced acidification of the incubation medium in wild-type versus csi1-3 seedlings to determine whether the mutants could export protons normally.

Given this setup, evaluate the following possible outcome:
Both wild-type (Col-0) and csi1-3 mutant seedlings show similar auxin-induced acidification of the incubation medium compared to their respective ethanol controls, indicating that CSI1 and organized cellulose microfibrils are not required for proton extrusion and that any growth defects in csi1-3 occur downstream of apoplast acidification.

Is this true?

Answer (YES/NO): YES